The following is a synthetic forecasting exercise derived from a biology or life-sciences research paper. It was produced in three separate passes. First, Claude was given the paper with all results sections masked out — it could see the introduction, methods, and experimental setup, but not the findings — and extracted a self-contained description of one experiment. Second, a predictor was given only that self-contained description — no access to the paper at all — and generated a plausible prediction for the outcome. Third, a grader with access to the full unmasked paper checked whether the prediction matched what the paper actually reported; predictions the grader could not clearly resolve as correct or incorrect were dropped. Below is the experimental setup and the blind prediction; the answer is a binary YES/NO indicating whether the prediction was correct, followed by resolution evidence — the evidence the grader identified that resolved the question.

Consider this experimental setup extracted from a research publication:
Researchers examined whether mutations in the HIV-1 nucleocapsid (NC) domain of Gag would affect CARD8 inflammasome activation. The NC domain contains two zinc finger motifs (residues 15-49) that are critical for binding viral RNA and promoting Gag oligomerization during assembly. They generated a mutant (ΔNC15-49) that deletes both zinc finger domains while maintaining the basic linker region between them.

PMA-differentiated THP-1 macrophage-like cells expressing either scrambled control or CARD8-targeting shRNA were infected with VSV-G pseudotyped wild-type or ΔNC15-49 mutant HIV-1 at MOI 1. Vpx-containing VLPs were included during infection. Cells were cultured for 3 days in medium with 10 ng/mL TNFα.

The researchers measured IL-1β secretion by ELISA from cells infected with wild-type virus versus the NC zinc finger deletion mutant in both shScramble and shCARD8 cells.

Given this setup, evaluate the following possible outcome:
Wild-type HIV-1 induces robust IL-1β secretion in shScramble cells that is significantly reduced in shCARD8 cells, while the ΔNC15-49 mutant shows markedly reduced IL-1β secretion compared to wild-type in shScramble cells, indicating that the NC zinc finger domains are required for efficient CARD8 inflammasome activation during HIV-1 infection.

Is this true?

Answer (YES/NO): NO